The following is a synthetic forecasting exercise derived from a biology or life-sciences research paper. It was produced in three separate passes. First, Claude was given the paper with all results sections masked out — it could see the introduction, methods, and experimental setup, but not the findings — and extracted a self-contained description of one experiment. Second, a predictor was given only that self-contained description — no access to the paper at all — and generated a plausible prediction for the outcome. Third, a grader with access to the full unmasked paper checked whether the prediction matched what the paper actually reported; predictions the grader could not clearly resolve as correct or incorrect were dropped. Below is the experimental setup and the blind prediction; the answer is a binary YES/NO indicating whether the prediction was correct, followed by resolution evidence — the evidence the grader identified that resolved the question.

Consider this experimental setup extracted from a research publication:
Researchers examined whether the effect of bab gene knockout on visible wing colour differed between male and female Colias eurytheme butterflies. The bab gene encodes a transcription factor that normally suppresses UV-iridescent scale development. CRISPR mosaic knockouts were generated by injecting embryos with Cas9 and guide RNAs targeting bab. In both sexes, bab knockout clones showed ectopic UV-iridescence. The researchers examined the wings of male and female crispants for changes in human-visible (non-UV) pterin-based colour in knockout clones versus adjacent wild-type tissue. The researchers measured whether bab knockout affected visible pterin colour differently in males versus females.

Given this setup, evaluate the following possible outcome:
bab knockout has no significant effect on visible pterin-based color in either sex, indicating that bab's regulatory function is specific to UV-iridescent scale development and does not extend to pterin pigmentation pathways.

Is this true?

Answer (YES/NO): NO